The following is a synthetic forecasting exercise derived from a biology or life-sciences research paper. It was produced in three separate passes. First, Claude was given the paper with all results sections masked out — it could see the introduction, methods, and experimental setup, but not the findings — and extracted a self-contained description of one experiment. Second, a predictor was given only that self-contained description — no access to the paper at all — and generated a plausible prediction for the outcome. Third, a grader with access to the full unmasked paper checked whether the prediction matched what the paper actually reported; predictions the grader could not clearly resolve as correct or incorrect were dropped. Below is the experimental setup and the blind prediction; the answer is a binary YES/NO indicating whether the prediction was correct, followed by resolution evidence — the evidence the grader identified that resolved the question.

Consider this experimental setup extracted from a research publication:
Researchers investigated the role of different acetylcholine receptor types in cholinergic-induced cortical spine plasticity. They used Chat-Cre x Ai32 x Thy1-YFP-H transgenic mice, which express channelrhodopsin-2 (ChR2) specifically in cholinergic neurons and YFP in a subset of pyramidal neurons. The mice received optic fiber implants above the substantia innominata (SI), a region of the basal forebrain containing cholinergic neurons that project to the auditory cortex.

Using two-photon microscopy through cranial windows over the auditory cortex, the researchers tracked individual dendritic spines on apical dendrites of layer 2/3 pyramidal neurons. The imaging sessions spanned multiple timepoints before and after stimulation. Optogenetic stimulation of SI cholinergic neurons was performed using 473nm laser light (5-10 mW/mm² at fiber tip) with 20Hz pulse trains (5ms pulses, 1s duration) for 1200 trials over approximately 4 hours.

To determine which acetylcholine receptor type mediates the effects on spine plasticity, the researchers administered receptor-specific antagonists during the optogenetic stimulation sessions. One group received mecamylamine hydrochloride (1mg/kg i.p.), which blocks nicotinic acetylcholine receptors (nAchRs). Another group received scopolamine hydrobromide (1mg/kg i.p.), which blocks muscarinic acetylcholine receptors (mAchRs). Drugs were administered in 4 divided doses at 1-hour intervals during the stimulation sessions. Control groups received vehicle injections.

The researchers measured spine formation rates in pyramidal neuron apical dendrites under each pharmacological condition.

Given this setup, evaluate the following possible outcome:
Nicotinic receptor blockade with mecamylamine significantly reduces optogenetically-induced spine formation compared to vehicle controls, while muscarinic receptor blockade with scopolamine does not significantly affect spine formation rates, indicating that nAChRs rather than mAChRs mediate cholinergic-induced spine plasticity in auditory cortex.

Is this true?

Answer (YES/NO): YES